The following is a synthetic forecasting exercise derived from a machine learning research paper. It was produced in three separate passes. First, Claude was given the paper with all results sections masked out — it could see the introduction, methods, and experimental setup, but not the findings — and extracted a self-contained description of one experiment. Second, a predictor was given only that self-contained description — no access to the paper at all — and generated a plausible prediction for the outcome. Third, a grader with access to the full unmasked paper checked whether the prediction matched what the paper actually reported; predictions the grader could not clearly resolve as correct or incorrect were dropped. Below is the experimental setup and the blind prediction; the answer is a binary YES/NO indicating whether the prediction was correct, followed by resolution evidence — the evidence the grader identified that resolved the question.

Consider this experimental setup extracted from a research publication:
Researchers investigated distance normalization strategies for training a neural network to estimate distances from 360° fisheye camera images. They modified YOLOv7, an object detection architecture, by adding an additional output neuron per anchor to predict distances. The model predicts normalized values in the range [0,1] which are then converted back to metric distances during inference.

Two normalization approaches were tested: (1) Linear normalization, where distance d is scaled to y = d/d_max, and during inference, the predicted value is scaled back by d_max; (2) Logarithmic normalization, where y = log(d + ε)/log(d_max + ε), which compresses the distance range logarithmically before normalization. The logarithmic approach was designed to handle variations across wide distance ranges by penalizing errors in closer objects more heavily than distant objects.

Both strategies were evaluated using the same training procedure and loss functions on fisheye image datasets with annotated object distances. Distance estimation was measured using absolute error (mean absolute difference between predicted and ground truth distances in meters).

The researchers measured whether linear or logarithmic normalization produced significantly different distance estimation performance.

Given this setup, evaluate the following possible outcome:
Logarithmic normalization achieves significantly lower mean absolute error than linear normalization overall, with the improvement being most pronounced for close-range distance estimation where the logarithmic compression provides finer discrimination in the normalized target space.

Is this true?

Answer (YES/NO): NO